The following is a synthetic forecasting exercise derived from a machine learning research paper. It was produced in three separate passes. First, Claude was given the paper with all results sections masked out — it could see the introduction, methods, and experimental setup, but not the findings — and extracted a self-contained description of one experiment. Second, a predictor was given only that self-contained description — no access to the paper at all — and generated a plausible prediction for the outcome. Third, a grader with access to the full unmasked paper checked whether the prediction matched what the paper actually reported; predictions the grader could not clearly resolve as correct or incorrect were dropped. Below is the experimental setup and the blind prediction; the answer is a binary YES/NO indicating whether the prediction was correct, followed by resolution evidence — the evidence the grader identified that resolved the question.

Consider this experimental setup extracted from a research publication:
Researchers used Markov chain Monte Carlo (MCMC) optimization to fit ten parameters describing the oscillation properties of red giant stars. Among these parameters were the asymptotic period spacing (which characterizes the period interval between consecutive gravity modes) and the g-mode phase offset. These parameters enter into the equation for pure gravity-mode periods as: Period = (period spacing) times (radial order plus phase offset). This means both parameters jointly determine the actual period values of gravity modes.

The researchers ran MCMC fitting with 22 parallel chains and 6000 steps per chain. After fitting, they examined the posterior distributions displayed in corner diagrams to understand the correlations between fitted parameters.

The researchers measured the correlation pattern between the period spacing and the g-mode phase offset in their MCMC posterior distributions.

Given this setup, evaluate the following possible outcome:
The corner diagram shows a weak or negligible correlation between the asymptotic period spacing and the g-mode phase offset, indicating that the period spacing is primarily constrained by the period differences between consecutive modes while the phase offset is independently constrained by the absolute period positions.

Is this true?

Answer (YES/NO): NO